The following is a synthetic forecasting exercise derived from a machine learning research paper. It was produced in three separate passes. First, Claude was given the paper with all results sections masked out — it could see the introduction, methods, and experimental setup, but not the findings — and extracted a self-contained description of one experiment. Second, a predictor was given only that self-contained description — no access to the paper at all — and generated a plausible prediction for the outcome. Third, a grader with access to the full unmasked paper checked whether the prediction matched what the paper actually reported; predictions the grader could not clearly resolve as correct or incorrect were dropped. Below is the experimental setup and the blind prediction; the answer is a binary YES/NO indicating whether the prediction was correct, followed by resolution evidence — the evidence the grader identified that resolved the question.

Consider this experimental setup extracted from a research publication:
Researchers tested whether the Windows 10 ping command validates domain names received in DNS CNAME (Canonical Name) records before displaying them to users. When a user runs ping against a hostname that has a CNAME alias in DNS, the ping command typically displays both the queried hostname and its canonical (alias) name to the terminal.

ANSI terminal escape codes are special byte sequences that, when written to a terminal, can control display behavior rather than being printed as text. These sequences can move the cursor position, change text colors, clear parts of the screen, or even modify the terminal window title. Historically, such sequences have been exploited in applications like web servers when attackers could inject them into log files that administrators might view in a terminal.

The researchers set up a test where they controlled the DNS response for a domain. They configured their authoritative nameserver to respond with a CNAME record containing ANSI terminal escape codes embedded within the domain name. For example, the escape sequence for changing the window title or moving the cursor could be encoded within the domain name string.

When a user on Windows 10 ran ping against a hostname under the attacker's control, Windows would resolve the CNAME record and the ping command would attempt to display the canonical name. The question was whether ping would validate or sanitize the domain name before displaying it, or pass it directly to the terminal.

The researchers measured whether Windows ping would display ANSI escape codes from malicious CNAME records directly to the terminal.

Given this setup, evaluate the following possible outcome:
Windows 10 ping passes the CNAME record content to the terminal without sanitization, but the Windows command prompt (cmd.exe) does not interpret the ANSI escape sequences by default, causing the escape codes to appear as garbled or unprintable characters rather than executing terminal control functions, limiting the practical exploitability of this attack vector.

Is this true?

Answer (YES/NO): NO